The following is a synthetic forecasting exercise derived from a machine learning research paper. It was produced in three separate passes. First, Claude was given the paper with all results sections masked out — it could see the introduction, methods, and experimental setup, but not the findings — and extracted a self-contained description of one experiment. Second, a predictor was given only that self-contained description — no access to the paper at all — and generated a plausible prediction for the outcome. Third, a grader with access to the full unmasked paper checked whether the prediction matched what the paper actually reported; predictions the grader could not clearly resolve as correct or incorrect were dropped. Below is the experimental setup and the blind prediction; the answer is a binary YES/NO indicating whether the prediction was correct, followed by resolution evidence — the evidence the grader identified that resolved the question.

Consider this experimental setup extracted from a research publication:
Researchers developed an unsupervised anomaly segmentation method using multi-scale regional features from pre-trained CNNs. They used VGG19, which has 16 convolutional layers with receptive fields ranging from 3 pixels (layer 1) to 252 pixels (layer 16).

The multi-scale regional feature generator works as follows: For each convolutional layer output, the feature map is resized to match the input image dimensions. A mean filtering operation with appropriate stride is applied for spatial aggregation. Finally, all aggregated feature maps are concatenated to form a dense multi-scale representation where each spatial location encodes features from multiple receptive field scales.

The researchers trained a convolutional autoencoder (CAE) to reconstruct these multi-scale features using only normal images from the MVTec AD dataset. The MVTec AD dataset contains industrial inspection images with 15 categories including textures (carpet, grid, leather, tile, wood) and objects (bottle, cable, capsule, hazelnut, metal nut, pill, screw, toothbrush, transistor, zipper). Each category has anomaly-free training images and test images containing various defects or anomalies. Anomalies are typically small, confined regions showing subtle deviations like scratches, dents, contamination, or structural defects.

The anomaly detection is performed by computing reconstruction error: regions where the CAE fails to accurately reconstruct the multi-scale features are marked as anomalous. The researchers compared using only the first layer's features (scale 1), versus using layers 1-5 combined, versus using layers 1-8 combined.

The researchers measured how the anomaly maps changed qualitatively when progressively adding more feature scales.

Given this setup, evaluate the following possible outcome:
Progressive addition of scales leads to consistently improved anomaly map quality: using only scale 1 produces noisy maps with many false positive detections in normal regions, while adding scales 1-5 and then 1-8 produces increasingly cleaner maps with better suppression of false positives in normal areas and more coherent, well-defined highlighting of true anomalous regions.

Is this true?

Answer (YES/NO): YES